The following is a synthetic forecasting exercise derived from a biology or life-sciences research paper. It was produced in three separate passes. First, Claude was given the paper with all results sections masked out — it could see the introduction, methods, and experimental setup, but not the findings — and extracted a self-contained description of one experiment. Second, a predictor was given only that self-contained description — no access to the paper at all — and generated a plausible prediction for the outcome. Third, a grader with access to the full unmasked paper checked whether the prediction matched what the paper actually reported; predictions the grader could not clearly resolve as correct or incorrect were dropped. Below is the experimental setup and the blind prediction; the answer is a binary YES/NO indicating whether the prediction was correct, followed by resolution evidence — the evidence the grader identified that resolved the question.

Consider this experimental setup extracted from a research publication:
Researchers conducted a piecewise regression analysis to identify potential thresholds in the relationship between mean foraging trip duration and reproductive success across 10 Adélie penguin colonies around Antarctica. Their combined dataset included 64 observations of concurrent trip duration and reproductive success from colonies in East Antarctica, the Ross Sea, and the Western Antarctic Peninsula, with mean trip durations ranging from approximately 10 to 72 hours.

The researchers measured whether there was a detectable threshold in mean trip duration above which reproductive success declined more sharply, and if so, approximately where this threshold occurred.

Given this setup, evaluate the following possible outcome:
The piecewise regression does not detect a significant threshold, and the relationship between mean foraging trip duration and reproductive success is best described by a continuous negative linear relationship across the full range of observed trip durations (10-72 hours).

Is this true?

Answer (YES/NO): NO